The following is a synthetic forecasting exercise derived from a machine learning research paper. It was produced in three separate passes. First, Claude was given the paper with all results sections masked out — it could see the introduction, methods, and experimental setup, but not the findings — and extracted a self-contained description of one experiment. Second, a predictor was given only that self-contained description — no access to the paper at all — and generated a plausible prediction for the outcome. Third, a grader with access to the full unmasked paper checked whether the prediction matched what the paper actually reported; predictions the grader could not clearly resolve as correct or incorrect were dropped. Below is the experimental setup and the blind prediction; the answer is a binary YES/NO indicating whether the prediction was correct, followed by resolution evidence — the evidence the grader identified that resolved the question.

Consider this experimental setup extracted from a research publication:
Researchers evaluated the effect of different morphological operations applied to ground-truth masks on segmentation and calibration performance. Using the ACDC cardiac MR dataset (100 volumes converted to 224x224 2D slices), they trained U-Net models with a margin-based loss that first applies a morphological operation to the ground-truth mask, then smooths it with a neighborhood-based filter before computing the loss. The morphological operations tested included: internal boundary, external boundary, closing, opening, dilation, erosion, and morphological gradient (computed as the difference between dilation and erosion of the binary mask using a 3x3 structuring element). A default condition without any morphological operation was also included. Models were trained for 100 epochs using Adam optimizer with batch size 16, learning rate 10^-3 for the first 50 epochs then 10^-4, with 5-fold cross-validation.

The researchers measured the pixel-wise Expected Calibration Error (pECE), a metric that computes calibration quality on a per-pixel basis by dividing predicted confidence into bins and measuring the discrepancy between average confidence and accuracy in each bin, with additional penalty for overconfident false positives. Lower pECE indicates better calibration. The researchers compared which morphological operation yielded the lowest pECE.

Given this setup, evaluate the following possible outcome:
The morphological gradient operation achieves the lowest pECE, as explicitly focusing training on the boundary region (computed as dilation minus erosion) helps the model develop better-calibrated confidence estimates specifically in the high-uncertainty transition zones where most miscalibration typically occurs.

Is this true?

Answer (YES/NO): NO